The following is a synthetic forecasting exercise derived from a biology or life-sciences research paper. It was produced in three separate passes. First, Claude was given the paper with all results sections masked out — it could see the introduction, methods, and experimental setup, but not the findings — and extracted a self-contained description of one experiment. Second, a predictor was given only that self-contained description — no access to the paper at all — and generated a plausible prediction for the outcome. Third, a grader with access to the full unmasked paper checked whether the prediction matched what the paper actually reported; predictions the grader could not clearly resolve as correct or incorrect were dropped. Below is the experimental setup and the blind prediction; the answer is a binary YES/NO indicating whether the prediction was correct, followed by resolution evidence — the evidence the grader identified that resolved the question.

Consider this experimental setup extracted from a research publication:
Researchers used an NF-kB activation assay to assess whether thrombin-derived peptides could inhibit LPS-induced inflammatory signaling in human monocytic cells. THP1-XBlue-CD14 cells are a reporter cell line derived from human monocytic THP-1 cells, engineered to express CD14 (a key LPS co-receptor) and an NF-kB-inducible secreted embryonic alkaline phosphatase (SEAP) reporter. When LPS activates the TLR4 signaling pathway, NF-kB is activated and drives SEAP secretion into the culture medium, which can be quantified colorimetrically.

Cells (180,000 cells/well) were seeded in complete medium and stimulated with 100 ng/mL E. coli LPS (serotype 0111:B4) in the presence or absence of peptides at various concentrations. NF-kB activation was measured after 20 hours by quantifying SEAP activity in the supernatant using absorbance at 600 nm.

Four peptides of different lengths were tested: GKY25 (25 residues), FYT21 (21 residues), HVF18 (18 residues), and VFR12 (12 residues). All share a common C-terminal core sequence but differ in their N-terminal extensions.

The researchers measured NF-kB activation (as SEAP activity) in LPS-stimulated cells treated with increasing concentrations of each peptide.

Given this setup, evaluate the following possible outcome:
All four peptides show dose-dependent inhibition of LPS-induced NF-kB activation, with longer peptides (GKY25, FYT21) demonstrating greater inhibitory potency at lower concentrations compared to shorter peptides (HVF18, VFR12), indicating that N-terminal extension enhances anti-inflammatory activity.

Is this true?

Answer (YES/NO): NO